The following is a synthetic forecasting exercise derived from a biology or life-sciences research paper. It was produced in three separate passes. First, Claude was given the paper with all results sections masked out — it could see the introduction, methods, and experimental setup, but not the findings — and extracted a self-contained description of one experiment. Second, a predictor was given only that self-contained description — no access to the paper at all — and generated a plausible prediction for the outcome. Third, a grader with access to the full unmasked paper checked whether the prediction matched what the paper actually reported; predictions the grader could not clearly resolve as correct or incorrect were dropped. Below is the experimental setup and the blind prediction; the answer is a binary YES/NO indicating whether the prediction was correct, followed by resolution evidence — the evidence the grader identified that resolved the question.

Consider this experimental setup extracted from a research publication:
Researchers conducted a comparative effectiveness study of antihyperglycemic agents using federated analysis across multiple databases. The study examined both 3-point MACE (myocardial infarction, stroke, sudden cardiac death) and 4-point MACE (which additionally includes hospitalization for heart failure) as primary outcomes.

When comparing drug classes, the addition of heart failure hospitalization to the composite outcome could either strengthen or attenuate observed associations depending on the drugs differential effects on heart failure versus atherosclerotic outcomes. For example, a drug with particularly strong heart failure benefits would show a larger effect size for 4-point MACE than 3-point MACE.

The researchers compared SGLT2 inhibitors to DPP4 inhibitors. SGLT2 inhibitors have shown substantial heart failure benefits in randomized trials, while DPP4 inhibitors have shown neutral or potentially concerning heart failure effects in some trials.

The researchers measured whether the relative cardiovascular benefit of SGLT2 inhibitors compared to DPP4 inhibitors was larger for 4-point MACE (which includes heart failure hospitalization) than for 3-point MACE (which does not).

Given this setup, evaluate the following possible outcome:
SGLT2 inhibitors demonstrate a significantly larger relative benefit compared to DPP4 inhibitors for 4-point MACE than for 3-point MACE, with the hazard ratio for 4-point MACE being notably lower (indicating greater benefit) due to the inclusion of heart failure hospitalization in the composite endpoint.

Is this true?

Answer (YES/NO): NO